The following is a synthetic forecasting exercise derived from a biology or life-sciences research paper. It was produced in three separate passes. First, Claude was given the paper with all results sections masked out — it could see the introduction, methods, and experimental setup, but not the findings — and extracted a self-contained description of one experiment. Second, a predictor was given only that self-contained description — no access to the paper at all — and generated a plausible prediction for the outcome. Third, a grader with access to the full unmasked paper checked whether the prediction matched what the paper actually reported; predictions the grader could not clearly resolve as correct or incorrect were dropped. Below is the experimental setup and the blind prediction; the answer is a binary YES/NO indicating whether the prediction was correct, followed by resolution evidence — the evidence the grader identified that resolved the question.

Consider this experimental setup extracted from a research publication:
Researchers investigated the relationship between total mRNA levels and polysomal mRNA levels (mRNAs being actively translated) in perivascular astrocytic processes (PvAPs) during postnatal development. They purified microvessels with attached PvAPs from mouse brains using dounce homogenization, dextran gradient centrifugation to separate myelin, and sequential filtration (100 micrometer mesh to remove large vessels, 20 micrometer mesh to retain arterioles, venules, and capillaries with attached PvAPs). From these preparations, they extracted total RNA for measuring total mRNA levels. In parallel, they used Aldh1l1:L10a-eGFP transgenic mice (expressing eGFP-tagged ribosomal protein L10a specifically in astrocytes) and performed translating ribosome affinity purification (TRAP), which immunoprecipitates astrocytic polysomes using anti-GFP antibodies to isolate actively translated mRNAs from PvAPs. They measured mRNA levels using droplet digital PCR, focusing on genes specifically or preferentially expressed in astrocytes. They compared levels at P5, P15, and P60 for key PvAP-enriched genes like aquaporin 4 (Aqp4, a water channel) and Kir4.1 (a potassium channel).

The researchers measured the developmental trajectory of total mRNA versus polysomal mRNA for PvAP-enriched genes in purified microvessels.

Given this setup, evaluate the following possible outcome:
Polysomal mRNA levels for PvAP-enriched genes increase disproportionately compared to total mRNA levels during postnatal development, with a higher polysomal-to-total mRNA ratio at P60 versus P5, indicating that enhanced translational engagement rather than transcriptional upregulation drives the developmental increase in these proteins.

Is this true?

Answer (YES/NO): NO